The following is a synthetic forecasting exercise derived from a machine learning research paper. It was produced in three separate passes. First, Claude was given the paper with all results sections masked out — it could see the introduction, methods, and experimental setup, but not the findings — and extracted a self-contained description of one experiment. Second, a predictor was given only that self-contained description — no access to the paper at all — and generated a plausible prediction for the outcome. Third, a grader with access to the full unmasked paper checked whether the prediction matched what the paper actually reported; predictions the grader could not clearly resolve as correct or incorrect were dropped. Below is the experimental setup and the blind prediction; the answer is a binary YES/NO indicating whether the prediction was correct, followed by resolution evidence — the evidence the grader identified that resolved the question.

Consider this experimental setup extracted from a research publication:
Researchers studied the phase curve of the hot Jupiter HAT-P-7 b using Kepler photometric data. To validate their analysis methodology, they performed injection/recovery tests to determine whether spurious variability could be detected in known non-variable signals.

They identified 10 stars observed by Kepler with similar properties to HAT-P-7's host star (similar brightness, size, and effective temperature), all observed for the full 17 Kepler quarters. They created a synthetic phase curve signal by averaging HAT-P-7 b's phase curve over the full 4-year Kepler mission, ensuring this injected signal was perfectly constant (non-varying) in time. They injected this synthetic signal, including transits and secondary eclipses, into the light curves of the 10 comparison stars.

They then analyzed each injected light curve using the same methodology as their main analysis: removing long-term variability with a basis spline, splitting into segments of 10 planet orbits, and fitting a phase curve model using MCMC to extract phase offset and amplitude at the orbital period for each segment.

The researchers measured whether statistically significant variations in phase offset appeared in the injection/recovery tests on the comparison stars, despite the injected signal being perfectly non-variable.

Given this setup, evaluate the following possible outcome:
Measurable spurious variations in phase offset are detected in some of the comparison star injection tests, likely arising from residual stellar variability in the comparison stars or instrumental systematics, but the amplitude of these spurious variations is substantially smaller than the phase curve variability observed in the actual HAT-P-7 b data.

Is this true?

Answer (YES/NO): NO